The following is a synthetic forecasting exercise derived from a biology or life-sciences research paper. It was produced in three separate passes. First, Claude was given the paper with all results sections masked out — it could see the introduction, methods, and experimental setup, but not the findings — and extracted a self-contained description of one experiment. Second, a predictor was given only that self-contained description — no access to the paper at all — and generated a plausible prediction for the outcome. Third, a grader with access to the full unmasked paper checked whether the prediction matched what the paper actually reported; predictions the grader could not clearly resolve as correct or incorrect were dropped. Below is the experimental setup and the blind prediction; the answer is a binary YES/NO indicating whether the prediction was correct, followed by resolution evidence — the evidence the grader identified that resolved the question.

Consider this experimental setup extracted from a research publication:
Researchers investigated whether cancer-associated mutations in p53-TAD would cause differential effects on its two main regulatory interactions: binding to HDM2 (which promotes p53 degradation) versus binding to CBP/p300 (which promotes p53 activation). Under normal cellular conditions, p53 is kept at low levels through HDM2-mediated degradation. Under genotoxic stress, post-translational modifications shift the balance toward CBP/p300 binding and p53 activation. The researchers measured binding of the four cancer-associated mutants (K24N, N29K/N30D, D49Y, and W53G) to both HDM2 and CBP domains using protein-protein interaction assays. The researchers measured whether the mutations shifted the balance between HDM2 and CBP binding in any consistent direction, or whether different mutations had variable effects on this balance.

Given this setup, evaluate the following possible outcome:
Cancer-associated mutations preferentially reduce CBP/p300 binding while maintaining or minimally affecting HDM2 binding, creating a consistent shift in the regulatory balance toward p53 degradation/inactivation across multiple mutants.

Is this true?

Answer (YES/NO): NO